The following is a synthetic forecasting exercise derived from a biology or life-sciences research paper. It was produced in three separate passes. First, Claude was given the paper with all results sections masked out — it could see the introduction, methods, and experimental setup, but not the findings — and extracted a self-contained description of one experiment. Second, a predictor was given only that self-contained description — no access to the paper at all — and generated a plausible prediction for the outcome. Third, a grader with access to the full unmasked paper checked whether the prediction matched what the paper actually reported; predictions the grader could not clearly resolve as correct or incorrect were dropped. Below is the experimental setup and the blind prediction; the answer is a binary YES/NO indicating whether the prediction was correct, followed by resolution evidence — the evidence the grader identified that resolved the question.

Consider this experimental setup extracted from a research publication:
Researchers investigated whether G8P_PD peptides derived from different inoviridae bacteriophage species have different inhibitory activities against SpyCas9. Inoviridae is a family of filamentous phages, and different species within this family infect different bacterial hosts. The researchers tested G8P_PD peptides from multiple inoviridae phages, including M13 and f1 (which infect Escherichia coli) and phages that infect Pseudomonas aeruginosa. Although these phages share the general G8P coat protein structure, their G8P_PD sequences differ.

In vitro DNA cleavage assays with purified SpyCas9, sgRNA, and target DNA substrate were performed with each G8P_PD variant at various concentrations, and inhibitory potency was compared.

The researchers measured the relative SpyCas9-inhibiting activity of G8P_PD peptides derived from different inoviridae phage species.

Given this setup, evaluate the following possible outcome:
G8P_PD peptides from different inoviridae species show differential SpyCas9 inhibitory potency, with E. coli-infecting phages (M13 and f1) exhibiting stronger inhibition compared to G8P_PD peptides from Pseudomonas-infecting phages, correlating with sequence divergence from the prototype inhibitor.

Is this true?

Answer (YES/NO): NO